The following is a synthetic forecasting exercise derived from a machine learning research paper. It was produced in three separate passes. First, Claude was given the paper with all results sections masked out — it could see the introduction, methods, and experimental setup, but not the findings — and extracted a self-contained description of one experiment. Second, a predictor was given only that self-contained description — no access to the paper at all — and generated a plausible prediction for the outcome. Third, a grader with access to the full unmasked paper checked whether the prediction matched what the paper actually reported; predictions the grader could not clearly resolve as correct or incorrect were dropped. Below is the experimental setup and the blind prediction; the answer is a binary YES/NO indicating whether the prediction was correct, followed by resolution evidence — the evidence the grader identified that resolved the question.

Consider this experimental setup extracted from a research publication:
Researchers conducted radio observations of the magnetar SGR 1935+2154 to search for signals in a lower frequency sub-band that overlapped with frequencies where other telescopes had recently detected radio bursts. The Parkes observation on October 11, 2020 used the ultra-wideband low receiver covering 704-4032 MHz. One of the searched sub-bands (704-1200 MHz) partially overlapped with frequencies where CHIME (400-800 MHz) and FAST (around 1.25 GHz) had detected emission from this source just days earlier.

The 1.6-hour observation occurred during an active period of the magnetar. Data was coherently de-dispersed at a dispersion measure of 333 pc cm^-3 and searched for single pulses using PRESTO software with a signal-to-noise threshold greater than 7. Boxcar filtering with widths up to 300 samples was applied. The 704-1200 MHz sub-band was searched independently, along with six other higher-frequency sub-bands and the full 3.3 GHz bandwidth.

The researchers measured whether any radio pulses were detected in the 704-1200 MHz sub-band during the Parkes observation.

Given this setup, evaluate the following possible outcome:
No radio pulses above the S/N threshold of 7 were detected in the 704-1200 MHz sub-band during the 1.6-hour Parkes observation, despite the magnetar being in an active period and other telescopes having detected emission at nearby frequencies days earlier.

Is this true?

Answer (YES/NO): YES